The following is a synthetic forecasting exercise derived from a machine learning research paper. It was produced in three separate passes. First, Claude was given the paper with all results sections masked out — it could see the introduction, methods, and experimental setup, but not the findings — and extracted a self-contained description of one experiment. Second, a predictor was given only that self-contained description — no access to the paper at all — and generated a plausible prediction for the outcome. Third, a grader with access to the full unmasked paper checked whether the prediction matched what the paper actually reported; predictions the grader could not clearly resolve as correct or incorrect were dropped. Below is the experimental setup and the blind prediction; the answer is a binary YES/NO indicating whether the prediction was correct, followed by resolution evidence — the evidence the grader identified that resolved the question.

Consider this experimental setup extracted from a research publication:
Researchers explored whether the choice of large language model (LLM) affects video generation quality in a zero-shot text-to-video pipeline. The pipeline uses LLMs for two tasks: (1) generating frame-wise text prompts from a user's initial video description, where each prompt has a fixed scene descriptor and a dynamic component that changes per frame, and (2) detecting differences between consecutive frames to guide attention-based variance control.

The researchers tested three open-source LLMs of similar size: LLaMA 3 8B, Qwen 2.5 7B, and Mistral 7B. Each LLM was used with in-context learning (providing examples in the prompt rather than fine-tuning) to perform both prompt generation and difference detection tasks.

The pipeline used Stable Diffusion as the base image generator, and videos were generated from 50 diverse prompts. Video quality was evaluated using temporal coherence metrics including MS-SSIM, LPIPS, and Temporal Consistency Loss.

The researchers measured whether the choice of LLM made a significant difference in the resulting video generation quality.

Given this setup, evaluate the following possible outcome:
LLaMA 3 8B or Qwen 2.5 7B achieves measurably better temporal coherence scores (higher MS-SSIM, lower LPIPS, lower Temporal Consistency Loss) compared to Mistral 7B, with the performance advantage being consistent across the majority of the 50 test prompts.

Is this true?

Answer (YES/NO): NO